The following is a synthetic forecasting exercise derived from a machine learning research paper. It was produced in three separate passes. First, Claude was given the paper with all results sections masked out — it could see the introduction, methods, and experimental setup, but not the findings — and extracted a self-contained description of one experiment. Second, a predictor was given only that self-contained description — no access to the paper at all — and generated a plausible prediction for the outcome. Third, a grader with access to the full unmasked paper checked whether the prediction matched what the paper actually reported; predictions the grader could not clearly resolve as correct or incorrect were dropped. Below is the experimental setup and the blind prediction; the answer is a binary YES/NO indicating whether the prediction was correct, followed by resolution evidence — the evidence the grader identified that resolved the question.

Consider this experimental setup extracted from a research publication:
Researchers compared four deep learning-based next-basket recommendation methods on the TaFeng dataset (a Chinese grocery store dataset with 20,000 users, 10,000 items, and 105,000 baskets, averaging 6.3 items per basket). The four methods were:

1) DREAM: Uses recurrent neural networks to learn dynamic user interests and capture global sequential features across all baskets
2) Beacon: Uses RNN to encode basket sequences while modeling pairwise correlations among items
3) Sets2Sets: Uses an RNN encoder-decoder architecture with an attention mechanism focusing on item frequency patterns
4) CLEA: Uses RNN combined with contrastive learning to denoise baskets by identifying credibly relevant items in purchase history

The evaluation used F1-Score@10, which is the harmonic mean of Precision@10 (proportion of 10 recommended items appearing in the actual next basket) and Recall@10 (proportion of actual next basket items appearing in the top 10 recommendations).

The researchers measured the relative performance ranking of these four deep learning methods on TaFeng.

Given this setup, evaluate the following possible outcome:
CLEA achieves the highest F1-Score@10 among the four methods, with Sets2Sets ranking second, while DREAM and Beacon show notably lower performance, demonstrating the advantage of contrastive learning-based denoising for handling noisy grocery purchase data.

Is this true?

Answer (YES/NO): YES